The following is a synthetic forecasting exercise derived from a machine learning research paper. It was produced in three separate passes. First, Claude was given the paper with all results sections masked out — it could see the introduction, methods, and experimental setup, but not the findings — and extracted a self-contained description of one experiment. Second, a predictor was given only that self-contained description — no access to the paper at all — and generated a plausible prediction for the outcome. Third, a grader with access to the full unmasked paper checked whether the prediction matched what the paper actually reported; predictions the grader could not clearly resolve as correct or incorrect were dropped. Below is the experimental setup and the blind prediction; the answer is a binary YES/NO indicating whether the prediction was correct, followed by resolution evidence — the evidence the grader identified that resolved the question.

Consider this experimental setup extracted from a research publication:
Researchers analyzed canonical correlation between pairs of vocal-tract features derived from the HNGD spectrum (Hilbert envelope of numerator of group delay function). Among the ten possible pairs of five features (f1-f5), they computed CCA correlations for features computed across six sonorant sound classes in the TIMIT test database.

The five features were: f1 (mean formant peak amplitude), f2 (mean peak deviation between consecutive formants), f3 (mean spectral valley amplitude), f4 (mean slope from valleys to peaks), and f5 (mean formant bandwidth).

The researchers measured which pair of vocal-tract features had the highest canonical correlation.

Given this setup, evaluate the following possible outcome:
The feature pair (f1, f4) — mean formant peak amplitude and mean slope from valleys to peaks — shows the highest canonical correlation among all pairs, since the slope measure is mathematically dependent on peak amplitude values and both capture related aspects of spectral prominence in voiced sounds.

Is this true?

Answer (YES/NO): NO